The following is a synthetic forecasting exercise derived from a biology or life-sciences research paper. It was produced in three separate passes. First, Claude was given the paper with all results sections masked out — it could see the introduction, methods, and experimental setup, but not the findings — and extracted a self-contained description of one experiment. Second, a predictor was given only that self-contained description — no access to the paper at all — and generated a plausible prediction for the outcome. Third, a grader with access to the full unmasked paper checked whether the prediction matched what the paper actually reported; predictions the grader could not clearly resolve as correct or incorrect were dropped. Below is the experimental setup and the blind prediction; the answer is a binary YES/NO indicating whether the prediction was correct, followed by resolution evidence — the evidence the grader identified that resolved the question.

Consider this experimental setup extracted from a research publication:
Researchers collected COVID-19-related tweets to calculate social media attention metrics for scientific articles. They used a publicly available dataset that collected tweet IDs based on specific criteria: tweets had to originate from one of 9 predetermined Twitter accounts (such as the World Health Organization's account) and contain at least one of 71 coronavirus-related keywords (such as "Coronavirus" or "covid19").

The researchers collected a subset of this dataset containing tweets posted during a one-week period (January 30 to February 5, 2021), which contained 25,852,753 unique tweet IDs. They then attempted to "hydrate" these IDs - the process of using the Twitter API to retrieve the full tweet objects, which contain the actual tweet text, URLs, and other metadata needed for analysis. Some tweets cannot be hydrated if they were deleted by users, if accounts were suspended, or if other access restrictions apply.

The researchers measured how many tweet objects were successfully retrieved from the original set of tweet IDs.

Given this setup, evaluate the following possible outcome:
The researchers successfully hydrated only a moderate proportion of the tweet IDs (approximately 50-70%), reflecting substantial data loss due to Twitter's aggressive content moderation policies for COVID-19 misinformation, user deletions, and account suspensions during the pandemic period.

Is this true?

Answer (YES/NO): NO